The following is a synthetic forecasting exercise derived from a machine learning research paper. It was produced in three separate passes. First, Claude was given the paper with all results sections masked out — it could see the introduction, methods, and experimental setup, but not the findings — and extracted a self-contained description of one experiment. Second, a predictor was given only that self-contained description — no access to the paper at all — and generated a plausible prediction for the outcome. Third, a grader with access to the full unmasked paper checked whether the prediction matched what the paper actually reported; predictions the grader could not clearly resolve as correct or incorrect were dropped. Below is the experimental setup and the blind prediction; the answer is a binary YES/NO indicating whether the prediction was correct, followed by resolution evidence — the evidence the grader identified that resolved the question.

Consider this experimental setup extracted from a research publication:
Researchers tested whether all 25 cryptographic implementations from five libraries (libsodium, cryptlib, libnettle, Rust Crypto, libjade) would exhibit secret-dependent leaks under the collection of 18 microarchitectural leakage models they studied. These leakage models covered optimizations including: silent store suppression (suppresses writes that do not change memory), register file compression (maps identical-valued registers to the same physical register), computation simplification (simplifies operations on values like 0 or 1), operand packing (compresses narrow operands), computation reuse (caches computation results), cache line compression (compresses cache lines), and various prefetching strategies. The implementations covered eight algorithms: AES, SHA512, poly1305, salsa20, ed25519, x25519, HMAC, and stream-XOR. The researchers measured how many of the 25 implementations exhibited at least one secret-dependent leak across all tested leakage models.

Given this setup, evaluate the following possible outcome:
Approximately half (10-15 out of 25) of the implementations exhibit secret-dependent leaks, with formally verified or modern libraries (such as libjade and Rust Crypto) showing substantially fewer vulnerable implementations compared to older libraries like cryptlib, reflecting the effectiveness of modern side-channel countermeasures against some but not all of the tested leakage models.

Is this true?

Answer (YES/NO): NO